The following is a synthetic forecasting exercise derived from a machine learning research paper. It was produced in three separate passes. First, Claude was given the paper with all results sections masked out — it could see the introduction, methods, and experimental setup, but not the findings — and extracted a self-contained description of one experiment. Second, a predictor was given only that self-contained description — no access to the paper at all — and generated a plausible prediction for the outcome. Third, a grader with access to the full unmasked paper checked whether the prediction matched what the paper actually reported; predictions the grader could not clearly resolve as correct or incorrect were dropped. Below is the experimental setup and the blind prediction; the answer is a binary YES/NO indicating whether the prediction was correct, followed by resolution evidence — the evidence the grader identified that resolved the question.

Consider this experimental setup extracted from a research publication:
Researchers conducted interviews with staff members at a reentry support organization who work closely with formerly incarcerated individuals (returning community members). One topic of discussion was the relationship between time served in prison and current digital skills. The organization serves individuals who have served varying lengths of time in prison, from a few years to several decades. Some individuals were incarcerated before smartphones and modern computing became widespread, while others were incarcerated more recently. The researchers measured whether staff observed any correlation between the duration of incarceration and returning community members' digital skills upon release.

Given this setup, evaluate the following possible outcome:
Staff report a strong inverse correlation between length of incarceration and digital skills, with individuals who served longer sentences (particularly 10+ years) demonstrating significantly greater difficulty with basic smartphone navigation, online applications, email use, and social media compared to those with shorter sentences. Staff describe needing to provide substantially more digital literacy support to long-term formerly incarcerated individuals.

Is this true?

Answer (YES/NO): YES